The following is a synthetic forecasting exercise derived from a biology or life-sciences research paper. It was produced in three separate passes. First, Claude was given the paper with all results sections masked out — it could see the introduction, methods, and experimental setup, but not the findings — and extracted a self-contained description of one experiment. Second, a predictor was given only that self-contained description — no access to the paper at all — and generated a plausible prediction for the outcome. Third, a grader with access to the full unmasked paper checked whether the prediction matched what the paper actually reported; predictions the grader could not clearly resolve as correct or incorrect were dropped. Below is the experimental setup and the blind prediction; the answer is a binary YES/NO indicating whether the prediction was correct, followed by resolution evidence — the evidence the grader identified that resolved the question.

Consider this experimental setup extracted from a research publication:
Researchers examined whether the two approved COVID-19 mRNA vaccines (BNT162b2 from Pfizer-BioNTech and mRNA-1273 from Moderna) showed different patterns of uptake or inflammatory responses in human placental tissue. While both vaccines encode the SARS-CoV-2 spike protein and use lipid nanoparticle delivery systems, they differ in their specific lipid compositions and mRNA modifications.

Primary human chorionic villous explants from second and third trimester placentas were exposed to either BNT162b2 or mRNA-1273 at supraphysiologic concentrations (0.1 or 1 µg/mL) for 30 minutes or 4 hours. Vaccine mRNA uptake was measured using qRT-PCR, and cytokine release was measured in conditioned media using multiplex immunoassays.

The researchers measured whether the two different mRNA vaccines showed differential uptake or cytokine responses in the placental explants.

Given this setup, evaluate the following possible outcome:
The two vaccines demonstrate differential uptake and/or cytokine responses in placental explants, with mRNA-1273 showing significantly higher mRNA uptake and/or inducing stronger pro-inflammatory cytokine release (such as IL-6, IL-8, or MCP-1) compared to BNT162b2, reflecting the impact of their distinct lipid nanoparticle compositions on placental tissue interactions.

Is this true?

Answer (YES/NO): NO